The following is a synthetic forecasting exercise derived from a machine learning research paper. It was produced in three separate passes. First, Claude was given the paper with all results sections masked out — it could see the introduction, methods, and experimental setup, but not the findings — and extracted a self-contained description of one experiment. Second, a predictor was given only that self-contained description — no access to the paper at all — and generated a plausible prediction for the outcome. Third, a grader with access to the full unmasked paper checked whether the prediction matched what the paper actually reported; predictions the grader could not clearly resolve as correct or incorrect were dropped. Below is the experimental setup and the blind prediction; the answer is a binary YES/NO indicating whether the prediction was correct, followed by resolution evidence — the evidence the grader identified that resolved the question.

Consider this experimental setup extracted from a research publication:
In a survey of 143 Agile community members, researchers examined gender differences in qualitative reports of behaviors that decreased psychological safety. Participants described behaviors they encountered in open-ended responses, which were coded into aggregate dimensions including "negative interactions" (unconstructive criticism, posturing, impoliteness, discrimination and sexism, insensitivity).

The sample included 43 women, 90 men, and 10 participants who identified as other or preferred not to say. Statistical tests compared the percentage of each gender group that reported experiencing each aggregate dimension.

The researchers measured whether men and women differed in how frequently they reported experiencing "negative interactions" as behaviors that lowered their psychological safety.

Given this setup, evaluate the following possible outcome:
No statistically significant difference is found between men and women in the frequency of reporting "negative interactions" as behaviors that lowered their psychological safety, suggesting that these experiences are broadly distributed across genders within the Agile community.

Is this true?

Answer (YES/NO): NO